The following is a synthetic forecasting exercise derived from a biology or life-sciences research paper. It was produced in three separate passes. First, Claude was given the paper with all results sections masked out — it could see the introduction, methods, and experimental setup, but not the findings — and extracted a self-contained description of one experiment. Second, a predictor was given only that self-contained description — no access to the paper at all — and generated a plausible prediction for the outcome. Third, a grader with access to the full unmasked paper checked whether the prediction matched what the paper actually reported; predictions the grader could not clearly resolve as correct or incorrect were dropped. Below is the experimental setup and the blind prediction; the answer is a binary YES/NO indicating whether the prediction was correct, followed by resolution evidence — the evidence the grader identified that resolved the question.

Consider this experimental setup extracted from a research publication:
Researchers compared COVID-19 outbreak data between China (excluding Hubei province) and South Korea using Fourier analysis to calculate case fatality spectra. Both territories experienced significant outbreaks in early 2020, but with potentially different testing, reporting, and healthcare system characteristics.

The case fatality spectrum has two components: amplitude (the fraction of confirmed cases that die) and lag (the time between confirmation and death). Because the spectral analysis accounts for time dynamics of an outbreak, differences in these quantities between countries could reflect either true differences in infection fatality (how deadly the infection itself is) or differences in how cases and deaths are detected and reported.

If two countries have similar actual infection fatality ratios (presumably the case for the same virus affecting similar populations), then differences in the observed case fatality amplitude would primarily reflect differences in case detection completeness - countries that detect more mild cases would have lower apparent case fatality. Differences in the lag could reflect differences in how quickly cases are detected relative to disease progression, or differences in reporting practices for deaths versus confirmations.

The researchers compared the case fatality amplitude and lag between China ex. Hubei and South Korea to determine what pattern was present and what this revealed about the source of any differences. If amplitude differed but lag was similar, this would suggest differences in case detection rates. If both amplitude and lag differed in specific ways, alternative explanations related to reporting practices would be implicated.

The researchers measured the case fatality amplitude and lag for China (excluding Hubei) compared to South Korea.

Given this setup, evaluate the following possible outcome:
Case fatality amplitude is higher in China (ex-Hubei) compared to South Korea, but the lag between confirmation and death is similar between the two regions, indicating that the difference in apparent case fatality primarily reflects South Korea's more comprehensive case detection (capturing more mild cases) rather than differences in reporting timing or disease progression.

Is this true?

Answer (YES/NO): NO